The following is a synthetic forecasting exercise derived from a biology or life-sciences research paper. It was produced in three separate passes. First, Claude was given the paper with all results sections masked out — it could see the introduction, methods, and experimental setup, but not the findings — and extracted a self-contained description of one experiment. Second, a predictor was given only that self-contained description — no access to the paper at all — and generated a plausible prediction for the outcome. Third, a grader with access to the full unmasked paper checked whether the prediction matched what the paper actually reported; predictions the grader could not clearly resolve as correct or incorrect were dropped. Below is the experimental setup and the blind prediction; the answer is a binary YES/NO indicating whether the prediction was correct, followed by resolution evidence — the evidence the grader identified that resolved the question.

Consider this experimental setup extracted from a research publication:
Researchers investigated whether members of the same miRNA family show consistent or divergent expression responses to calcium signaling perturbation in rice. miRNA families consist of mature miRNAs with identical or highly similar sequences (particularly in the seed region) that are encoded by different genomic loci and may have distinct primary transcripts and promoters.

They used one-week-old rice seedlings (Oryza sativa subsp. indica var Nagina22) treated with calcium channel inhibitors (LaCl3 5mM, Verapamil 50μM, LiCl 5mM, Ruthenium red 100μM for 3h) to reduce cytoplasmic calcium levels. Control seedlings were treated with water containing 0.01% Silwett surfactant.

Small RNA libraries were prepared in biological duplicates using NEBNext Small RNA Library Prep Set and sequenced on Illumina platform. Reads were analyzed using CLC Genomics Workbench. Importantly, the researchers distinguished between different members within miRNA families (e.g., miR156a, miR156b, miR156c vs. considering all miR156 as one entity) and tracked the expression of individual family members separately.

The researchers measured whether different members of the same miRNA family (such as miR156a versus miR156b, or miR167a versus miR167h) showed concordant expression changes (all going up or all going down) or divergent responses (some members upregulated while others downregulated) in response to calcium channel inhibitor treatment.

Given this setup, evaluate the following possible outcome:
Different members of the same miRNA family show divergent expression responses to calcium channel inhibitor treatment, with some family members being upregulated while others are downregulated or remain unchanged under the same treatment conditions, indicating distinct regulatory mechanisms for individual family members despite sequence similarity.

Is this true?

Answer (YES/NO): YES